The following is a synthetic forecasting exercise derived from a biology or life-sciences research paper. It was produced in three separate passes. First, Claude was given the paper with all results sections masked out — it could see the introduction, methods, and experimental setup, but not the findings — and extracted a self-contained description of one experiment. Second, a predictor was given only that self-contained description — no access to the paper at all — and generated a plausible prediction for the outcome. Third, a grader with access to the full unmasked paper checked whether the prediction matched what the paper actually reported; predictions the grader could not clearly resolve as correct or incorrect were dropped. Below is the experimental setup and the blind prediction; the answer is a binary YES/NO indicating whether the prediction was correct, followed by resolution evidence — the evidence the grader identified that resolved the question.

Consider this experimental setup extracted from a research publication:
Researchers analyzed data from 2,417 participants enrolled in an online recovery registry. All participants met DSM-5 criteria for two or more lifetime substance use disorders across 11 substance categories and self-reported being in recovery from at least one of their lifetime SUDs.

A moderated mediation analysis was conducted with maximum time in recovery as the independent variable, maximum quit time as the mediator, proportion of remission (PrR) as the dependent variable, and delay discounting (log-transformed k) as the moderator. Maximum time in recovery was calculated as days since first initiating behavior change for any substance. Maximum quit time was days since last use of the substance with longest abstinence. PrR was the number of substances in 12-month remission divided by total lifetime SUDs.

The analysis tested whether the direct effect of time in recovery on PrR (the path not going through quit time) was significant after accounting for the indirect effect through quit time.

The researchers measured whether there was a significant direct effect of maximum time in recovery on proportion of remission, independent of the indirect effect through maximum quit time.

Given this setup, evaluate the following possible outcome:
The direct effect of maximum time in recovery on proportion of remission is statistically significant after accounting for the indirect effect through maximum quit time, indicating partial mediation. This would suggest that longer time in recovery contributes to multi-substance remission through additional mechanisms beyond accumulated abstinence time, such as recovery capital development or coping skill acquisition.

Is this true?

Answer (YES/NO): NO